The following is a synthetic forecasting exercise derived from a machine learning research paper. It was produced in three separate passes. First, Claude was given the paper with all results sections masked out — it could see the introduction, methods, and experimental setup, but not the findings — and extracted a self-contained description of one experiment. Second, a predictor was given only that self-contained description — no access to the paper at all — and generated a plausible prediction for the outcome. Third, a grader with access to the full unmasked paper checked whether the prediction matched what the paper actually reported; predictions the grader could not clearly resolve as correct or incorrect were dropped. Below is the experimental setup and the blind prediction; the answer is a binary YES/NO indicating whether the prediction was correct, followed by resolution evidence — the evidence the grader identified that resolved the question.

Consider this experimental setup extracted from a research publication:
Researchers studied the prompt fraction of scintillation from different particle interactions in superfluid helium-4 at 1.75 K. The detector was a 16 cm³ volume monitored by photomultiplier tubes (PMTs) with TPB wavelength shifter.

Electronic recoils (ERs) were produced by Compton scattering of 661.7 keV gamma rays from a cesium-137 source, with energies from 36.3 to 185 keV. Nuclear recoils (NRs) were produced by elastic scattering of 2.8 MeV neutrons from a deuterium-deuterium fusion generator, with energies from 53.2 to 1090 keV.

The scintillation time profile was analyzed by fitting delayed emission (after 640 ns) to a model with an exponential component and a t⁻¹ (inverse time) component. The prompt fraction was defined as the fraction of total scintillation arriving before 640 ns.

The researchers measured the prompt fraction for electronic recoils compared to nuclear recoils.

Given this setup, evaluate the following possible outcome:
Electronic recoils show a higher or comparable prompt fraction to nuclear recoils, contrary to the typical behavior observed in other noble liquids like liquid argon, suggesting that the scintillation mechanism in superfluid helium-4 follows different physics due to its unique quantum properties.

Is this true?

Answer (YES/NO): YES